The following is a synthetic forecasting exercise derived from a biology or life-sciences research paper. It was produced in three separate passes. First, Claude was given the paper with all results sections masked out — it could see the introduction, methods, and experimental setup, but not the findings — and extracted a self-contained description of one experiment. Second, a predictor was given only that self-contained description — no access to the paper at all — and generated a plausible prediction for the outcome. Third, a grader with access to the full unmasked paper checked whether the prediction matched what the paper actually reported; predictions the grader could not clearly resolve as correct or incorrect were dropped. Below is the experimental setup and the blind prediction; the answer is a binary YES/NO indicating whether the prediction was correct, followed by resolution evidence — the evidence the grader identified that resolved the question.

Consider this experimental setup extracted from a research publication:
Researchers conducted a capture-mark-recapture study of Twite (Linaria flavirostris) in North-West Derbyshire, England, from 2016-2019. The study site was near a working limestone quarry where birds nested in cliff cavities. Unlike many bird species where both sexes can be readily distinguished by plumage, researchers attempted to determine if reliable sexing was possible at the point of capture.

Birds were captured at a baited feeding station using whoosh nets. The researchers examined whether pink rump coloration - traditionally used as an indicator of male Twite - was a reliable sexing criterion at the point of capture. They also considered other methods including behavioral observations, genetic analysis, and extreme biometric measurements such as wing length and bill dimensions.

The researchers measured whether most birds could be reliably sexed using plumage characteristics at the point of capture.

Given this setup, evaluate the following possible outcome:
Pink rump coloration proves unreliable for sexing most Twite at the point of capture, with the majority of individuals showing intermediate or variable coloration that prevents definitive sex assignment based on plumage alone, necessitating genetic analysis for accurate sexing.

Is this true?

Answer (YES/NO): NO